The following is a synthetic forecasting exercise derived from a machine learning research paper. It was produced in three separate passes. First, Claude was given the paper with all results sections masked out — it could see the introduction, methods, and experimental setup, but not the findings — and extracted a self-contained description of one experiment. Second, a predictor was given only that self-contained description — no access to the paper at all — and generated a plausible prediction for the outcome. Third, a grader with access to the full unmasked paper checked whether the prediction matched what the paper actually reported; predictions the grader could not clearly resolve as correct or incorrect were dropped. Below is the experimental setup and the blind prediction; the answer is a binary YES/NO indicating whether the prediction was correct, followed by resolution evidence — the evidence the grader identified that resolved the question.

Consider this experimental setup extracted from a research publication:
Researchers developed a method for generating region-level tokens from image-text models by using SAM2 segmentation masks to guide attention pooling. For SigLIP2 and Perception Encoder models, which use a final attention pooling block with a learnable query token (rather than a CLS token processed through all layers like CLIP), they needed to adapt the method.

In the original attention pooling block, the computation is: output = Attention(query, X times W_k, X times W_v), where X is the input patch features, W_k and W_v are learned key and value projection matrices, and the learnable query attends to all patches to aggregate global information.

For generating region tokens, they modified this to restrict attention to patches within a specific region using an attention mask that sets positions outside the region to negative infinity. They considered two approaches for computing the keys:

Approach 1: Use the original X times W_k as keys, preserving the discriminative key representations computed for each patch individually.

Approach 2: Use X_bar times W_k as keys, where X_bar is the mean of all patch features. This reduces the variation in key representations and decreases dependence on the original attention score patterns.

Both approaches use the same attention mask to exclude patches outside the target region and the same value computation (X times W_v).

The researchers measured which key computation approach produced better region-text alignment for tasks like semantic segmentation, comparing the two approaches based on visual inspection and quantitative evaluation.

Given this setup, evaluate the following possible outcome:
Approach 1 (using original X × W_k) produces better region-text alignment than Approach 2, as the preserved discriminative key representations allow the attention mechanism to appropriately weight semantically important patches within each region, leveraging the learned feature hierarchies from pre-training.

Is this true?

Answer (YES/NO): NO